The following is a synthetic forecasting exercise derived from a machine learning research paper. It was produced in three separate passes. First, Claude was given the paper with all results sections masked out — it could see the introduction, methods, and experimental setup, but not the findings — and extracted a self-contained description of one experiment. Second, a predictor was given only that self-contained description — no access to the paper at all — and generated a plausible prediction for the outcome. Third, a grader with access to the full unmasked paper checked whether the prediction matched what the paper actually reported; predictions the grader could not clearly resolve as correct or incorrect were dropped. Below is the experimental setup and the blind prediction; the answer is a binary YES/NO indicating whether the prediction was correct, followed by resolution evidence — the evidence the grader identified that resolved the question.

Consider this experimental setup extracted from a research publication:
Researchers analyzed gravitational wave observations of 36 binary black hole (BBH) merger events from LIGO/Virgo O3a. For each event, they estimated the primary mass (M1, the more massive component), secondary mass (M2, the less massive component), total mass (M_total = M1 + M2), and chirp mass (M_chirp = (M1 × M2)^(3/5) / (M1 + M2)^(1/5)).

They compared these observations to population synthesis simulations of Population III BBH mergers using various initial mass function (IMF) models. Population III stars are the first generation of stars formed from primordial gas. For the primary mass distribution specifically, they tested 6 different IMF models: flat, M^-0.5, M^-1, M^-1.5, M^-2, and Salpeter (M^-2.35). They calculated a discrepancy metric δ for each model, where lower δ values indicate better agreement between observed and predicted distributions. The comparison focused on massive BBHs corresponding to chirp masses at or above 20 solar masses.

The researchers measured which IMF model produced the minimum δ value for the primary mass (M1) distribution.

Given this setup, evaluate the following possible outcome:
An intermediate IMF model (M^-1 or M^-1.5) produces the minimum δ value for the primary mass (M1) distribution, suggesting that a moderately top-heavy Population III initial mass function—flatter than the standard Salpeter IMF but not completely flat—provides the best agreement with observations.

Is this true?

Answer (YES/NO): YES